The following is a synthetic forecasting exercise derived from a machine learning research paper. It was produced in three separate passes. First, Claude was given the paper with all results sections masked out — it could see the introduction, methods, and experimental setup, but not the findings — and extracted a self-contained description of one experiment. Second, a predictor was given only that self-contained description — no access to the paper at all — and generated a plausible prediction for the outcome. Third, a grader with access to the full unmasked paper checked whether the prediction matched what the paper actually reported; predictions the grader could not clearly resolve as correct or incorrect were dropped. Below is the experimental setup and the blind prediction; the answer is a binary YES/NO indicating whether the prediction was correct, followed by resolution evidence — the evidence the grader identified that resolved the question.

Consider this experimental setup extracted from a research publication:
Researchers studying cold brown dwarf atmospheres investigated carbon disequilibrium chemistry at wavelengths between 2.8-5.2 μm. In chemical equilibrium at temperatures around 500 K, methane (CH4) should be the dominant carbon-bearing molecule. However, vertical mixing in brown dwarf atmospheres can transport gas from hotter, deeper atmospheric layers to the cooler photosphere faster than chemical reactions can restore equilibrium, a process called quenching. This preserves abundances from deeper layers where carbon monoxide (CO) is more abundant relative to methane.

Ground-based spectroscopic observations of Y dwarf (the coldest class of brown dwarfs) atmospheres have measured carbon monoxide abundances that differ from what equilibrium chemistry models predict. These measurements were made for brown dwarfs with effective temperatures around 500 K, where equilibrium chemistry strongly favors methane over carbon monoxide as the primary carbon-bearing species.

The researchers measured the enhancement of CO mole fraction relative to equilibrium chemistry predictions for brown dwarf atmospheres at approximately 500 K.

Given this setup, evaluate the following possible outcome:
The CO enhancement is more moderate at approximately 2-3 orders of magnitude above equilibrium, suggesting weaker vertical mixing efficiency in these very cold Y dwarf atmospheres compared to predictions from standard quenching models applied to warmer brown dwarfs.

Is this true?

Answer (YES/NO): NO